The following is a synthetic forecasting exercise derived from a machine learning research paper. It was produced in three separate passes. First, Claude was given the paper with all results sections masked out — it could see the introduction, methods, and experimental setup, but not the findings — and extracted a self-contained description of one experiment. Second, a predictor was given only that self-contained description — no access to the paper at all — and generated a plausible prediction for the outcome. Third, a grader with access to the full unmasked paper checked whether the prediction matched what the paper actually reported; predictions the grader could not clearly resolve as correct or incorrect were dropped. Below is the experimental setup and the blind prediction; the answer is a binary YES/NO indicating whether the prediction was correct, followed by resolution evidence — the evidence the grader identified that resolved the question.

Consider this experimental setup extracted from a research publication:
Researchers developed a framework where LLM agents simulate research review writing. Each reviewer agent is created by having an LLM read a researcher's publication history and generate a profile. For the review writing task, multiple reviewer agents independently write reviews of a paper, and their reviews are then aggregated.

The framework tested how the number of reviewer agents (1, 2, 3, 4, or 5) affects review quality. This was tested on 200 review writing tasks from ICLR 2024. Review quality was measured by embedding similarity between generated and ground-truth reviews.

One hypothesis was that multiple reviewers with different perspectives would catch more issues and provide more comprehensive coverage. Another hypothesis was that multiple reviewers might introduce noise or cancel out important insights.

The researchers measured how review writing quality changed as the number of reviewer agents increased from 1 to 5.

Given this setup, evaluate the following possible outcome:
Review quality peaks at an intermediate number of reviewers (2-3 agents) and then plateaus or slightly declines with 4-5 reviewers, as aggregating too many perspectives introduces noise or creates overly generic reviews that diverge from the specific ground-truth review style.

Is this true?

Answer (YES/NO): NO